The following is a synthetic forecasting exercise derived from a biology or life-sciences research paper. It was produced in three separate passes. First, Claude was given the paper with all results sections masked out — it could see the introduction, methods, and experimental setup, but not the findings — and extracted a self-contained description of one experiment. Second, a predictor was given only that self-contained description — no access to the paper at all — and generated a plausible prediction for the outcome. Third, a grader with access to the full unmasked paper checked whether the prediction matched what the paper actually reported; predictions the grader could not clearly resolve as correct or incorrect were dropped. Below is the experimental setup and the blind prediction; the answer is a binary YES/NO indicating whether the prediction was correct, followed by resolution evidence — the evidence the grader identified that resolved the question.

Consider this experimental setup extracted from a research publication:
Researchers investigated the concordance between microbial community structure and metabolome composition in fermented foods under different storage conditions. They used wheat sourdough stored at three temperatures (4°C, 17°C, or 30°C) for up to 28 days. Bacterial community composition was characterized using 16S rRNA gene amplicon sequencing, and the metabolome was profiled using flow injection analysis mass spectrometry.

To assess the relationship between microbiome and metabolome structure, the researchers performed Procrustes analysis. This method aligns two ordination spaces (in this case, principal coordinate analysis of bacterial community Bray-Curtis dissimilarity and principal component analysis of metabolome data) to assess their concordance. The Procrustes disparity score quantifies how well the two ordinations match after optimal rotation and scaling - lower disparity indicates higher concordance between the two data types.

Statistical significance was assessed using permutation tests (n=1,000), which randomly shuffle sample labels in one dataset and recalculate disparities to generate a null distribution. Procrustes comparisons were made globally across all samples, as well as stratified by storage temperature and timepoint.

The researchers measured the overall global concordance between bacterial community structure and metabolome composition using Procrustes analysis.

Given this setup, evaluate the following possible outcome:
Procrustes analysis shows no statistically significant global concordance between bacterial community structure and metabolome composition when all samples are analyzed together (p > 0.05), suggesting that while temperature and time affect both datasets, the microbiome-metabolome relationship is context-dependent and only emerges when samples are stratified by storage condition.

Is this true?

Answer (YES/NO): NO